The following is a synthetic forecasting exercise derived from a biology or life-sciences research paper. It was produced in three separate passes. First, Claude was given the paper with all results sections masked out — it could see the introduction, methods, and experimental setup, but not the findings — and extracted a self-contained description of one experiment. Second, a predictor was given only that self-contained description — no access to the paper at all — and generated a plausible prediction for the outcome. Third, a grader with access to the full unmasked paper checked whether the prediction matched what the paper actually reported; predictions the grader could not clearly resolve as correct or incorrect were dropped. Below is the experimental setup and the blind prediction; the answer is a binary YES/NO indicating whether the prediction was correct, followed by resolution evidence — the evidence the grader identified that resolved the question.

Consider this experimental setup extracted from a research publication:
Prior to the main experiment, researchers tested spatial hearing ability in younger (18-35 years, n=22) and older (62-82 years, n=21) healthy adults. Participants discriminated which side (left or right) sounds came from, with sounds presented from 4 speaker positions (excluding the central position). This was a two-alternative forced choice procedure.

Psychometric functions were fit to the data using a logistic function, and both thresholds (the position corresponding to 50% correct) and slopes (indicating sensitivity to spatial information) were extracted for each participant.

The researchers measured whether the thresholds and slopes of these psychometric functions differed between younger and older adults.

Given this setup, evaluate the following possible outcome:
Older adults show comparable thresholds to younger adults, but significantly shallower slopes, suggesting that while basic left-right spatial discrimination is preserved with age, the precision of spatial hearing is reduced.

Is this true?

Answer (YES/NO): YES